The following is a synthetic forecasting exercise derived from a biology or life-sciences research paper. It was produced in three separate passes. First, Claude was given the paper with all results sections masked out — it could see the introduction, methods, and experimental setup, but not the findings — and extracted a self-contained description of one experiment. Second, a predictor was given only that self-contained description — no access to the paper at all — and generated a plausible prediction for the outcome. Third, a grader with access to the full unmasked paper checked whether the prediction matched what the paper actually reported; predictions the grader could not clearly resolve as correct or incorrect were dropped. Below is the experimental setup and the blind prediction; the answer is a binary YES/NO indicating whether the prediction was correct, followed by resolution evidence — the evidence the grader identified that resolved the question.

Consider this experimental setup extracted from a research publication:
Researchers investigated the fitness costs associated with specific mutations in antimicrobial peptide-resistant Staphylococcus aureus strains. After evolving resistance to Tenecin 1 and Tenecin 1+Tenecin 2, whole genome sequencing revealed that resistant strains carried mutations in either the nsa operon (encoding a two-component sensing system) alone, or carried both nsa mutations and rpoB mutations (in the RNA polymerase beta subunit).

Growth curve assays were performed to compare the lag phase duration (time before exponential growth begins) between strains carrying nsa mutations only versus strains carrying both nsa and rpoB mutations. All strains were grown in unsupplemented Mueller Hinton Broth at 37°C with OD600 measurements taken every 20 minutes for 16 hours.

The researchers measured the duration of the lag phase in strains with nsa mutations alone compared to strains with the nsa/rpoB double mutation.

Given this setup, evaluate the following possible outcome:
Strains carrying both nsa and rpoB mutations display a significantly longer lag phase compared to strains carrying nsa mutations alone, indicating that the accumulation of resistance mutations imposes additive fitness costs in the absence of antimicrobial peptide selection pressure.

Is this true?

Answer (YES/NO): YES